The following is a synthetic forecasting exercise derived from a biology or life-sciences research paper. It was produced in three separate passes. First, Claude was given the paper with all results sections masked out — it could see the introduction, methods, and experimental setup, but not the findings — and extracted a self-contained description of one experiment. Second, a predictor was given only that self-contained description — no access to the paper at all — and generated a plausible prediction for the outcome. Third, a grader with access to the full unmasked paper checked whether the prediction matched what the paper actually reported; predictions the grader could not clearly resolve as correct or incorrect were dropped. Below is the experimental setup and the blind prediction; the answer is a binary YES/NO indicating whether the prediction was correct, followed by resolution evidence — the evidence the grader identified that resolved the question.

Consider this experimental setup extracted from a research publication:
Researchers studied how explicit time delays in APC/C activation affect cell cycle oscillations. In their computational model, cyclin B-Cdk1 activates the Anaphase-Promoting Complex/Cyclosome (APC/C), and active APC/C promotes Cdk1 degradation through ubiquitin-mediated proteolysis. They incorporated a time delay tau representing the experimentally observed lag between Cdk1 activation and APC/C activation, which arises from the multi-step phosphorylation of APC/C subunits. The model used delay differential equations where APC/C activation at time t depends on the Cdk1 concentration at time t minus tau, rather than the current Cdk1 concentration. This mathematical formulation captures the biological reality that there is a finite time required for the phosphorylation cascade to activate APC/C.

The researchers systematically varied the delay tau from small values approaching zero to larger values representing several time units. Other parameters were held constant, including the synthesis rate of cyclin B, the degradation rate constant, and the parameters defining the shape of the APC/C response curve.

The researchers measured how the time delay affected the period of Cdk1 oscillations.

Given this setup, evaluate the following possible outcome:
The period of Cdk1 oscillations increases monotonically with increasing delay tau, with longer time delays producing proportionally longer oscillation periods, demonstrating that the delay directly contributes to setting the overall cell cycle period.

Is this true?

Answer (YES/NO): YES